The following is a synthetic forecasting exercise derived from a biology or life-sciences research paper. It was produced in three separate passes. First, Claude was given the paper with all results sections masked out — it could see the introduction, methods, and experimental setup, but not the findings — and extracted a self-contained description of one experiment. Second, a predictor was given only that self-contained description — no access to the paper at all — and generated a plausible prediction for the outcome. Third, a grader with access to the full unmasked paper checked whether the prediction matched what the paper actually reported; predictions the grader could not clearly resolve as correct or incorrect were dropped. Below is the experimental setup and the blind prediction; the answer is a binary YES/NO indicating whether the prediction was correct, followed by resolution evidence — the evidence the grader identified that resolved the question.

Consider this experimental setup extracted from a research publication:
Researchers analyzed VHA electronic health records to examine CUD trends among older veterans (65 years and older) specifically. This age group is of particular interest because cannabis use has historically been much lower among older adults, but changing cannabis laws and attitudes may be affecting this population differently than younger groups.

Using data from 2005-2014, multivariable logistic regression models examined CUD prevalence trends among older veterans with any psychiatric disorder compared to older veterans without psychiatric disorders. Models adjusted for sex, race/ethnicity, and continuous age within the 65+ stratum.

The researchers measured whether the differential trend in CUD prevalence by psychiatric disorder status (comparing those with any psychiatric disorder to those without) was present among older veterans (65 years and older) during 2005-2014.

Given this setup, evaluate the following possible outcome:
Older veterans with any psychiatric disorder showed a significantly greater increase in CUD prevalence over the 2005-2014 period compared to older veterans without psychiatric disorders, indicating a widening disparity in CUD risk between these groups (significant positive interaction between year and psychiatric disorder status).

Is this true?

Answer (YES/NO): YES